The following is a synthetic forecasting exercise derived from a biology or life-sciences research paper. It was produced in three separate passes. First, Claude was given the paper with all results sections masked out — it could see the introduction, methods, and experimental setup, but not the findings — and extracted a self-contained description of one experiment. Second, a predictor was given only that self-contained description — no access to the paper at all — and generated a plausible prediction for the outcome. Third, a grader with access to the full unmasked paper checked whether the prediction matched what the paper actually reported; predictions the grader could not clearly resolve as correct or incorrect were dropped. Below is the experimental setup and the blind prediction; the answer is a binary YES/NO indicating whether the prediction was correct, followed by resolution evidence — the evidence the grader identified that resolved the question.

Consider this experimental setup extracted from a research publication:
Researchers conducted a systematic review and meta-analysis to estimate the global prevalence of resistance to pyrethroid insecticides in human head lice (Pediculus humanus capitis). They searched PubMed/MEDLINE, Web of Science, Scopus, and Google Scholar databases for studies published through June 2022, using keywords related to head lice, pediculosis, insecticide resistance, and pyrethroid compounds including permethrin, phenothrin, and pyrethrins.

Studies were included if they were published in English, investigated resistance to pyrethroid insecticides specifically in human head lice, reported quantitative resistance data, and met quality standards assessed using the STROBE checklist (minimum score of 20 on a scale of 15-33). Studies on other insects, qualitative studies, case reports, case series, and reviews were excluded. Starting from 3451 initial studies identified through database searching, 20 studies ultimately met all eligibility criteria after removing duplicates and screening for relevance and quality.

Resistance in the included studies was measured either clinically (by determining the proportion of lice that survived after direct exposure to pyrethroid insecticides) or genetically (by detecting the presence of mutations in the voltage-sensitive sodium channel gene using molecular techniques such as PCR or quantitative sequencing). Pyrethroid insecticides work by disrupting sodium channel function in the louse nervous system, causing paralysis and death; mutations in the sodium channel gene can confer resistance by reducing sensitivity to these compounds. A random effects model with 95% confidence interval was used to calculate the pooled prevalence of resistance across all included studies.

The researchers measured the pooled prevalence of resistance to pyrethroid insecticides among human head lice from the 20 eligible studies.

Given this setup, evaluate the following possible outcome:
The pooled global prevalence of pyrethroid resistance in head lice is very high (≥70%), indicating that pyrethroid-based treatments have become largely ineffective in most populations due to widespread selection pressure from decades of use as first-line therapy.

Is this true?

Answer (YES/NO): NO